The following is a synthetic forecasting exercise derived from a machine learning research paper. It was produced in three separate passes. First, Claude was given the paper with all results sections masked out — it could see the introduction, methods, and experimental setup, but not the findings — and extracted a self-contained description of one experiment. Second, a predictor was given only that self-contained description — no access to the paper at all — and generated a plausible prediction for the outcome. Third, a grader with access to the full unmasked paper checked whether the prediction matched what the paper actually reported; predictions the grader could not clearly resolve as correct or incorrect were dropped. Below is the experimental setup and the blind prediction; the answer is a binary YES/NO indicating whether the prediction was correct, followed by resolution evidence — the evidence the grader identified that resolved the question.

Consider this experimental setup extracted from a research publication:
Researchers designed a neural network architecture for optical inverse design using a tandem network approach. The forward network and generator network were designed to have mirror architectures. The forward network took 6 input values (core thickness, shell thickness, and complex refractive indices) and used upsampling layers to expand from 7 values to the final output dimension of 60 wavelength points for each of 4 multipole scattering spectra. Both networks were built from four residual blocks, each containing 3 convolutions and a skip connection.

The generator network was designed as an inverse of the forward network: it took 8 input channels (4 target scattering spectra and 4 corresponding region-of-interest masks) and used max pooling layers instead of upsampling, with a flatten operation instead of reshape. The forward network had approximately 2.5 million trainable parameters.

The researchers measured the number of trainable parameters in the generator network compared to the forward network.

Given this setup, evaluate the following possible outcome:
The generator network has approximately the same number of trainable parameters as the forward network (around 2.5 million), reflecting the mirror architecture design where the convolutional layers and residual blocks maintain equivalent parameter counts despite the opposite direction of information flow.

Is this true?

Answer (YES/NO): NO